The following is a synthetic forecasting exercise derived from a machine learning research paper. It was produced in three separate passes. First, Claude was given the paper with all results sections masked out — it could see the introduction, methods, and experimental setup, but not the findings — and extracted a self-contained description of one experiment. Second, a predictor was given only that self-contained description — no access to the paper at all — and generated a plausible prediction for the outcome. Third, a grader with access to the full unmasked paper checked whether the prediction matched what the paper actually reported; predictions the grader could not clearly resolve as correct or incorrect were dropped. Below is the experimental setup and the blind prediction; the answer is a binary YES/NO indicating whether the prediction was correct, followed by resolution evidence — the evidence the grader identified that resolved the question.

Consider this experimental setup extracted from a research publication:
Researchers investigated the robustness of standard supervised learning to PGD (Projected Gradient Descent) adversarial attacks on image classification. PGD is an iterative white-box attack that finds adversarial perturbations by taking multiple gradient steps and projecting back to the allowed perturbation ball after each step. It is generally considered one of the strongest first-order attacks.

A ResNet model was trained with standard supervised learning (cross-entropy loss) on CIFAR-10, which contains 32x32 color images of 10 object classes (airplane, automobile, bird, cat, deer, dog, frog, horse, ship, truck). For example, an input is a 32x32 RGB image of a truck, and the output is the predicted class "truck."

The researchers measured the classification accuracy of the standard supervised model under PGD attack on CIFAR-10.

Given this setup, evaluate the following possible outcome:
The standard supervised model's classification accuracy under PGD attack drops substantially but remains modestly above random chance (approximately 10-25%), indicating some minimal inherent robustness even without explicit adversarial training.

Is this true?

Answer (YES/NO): NO